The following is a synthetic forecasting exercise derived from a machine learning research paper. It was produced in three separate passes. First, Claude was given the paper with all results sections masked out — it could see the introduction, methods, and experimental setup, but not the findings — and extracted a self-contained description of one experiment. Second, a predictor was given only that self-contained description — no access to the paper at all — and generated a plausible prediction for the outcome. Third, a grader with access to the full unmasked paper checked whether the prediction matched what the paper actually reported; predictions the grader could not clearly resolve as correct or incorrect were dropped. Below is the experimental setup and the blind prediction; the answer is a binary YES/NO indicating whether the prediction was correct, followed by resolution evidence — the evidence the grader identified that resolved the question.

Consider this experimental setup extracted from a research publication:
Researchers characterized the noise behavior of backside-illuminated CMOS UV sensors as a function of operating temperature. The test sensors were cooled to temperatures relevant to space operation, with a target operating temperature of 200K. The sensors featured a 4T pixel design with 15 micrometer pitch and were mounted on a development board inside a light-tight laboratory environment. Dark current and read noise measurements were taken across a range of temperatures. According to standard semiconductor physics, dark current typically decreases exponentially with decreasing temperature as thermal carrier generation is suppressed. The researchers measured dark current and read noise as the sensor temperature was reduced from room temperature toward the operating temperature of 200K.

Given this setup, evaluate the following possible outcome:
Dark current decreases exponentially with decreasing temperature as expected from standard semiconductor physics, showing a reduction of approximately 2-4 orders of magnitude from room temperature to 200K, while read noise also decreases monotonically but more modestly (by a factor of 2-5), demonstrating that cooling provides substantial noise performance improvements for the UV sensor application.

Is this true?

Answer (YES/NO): NO